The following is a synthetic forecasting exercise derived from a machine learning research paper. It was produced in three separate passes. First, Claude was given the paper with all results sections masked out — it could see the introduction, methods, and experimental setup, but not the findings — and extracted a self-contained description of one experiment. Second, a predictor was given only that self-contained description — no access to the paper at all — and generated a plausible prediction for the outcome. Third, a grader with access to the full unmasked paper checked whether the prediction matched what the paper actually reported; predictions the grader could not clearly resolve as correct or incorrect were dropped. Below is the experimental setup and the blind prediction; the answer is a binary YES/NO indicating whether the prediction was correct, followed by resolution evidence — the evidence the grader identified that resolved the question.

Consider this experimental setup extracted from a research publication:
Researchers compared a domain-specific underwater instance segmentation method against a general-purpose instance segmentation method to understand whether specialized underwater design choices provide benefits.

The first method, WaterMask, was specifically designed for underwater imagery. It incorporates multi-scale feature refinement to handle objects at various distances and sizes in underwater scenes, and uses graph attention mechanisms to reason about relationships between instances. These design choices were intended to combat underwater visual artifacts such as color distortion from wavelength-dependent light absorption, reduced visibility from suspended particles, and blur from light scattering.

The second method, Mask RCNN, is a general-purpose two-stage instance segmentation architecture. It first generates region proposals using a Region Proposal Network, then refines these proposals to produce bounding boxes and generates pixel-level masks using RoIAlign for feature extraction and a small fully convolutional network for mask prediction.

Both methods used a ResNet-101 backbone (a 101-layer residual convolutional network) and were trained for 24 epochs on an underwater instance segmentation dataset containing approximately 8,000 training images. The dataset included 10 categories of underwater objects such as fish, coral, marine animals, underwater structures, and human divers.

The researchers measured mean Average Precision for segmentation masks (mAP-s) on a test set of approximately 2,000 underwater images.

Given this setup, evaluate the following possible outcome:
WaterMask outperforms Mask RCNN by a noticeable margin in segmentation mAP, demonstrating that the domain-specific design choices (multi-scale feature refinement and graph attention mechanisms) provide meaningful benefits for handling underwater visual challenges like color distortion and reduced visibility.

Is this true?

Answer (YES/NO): NO